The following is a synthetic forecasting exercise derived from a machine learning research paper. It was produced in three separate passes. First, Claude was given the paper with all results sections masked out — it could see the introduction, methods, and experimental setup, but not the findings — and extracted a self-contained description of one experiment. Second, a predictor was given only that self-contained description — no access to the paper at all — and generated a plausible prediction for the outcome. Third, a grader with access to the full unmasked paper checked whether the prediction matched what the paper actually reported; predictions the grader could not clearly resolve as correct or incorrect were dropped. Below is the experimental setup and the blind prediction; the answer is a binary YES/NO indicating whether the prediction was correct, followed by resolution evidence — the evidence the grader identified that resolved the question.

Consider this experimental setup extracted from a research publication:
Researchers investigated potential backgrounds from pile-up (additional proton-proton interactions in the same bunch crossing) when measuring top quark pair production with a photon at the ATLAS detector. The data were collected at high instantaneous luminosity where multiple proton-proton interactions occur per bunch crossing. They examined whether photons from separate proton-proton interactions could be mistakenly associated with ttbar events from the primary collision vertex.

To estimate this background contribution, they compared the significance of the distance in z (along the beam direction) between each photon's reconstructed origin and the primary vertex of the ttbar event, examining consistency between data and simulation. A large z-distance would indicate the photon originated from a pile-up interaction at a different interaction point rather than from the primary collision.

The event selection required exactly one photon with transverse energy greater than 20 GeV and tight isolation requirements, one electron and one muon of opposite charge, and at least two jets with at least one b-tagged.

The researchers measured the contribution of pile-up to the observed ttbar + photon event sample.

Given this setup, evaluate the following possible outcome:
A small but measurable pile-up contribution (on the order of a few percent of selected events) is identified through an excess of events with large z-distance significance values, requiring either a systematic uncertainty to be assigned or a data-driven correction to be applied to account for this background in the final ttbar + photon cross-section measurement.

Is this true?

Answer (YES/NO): NO